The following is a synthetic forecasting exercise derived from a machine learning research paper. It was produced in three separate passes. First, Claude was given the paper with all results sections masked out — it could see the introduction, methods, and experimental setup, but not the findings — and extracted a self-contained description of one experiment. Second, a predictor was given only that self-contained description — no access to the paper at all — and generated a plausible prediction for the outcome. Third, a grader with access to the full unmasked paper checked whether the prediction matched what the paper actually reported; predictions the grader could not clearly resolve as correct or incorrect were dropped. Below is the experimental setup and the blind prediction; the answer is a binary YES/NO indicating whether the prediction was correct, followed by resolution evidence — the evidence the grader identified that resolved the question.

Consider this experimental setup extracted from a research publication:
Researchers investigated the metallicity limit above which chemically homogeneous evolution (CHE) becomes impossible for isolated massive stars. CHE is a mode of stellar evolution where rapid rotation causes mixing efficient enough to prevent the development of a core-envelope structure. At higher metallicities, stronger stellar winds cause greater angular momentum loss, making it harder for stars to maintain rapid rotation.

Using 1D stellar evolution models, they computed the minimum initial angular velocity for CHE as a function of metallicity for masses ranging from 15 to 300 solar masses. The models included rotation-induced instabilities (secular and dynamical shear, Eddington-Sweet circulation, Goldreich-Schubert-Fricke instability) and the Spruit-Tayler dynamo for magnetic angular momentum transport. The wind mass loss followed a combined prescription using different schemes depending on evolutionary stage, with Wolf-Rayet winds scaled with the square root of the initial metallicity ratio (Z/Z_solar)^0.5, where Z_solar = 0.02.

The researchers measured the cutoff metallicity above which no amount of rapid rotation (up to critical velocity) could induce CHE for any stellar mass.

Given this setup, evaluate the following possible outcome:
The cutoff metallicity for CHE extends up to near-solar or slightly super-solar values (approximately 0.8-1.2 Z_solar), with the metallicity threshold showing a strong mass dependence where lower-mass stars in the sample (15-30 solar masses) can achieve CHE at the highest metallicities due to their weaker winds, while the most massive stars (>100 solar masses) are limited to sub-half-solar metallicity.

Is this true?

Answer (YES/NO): NO